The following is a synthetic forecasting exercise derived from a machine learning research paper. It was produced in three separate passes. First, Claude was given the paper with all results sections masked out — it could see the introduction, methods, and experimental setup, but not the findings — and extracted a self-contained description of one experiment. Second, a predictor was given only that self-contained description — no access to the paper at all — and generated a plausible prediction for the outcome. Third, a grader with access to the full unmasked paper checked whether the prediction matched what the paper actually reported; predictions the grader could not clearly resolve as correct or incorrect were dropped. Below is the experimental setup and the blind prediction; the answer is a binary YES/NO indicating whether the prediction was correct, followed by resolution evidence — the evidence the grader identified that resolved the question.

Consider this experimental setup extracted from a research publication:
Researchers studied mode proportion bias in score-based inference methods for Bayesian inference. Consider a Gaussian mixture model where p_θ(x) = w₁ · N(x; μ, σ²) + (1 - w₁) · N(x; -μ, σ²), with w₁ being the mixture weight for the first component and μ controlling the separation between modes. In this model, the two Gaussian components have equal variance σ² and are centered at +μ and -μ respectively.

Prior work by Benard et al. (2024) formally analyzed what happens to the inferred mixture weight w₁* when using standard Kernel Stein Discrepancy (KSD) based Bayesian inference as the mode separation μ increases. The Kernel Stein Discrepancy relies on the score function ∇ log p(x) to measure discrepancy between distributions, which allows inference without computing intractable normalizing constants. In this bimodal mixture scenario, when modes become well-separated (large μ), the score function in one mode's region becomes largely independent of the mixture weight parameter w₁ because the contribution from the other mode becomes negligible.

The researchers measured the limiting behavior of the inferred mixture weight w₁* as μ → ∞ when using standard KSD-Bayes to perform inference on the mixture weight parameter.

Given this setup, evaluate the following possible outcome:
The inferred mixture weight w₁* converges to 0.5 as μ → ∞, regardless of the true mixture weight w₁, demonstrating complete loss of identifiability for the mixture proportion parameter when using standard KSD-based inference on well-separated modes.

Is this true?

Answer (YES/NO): YES